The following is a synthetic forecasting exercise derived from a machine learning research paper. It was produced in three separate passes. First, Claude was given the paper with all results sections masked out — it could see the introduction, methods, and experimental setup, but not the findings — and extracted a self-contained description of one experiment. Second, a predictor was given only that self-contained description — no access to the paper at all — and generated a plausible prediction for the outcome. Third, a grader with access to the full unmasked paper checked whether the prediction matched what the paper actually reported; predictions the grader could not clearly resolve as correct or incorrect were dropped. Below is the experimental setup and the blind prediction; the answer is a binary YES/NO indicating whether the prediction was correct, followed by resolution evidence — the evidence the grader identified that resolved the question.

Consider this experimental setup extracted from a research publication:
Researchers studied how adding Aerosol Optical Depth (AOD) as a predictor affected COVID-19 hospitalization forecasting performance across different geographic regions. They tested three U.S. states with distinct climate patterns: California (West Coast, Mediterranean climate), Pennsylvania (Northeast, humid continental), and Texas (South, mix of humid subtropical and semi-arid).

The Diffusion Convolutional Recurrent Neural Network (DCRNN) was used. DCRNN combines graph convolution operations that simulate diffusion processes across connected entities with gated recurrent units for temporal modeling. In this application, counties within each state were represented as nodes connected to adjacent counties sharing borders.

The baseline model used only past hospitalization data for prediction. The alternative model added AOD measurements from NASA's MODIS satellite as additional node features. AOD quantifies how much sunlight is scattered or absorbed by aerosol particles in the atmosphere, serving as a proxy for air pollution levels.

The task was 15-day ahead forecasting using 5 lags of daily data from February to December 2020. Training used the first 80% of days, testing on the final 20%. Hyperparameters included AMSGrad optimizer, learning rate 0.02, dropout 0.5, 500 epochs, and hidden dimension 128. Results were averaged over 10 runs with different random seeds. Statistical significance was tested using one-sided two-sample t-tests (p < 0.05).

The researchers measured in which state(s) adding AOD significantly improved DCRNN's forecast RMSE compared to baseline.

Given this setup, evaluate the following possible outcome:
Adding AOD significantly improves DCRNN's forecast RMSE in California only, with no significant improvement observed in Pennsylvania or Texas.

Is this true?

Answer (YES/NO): NO